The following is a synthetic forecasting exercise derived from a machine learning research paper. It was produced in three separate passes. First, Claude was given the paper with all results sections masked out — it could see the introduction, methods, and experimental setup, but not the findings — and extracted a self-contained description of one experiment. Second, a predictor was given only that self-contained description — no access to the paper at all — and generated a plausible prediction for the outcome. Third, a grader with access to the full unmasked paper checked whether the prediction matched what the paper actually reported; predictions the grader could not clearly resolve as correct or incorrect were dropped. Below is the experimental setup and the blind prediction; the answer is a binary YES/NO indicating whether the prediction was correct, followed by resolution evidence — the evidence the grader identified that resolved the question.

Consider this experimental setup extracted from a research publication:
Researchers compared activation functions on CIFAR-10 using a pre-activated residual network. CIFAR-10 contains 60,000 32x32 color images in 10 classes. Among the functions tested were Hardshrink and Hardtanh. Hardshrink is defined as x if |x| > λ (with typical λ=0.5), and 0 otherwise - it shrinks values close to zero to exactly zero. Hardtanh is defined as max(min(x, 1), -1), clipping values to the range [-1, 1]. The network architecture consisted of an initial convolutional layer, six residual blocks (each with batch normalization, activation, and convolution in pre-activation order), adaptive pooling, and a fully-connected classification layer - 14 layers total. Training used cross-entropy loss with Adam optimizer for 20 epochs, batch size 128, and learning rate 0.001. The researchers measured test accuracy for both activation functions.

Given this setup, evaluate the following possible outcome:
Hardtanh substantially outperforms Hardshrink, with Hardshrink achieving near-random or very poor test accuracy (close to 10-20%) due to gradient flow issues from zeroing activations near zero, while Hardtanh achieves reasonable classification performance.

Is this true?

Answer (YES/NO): NO